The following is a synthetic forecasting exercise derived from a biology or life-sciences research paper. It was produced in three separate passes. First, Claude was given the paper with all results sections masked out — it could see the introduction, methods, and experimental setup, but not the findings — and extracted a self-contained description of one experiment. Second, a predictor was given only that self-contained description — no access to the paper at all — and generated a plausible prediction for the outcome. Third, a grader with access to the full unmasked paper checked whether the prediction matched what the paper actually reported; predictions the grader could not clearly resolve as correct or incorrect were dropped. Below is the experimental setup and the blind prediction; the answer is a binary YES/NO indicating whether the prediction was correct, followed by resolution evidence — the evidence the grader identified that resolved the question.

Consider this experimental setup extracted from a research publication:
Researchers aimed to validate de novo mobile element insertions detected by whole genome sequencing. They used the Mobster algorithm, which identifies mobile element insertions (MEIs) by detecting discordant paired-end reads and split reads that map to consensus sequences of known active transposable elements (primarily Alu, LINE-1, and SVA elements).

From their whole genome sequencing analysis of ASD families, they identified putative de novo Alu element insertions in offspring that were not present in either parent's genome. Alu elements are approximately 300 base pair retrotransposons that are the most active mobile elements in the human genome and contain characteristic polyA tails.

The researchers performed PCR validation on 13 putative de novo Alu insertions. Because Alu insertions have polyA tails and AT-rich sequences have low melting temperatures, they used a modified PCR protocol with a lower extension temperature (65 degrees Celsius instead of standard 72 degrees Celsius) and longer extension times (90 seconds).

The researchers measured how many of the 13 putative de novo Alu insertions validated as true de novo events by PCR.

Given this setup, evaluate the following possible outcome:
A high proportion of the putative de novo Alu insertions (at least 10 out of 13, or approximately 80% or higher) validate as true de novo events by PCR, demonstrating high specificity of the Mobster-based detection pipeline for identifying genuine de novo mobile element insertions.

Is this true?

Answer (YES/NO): YES